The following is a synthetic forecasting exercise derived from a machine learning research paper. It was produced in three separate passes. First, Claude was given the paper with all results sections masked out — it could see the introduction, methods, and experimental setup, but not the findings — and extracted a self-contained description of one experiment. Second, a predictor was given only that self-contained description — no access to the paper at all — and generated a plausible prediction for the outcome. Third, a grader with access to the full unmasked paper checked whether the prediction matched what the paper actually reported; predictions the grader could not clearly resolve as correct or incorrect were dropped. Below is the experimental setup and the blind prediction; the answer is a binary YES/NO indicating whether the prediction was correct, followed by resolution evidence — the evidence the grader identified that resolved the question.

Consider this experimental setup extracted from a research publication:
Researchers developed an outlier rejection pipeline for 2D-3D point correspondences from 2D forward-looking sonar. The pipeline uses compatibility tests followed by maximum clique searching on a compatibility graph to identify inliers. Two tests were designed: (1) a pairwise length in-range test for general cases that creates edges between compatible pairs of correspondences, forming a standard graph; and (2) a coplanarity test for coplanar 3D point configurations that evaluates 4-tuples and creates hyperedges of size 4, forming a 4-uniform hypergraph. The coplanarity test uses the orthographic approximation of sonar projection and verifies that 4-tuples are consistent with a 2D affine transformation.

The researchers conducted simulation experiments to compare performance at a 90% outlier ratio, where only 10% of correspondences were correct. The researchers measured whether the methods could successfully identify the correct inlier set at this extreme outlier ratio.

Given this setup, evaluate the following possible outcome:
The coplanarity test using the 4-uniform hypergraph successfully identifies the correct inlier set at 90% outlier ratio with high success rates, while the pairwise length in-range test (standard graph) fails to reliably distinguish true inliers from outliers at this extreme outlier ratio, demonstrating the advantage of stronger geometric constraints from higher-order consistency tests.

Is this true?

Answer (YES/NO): YES